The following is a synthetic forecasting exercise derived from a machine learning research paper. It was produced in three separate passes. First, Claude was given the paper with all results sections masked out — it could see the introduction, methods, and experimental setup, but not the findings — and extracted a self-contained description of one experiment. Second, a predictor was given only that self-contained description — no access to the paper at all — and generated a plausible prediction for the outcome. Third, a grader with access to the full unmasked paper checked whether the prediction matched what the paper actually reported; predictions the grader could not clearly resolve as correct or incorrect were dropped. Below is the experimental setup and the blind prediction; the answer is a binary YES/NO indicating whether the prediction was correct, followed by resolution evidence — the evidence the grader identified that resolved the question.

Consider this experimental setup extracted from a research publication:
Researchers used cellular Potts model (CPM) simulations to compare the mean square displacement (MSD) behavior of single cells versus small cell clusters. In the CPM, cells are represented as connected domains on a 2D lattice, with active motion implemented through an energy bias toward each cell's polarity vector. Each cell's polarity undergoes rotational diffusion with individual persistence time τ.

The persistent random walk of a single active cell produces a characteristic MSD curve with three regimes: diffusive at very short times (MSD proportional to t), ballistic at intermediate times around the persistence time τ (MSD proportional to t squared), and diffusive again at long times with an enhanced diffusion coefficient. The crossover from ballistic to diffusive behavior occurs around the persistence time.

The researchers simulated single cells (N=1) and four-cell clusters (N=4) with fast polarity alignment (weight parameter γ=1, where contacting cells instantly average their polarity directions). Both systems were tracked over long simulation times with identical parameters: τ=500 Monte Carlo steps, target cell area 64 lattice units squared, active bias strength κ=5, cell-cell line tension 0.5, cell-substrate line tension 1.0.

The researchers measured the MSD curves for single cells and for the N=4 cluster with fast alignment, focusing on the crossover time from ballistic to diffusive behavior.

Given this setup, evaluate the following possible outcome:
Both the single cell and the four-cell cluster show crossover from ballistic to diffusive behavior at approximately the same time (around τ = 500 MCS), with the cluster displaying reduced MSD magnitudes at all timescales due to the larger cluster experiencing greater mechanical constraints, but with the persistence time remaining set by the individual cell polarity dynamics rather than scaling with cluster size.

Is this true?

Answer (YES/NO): NO